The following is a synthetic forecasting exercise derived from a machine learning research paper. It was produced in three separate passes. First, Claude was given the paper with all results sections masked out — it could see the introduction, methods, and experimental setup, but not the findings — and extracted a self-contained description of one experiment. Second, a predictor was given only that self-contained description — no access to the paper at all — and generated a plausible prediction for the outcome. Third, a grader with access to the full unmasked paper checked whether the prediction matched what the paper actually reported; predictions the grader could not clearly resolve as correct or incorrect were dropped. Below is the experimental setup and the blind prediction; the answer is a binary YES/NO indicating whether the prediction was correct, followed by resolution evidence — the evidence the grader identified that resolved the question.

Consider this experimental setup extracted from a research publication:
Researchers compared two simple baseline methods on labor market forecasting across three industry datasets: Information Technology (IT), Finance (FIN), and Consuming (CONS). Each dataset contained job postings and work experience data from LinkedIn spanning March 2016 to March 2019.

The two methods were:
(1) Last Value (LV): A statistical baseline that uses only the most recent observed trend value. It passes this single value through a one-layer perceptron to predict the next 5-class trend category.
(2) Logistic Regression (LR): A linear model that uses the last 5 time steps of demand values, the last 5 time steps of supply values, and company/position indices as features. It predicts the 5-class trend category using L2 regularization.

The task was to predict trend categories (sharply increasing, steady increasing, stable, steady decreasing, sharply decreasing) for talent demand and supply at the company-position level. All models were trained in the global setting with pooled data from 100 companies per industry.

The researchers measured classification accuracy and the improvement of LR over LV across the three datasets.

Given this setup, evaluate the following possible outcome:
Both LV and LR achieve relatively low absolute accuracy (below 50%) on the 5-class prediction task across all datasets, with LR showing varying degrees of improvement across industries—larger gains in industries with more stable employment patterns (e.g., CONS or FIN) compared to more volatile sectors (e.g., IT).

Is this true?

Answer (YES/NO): NO